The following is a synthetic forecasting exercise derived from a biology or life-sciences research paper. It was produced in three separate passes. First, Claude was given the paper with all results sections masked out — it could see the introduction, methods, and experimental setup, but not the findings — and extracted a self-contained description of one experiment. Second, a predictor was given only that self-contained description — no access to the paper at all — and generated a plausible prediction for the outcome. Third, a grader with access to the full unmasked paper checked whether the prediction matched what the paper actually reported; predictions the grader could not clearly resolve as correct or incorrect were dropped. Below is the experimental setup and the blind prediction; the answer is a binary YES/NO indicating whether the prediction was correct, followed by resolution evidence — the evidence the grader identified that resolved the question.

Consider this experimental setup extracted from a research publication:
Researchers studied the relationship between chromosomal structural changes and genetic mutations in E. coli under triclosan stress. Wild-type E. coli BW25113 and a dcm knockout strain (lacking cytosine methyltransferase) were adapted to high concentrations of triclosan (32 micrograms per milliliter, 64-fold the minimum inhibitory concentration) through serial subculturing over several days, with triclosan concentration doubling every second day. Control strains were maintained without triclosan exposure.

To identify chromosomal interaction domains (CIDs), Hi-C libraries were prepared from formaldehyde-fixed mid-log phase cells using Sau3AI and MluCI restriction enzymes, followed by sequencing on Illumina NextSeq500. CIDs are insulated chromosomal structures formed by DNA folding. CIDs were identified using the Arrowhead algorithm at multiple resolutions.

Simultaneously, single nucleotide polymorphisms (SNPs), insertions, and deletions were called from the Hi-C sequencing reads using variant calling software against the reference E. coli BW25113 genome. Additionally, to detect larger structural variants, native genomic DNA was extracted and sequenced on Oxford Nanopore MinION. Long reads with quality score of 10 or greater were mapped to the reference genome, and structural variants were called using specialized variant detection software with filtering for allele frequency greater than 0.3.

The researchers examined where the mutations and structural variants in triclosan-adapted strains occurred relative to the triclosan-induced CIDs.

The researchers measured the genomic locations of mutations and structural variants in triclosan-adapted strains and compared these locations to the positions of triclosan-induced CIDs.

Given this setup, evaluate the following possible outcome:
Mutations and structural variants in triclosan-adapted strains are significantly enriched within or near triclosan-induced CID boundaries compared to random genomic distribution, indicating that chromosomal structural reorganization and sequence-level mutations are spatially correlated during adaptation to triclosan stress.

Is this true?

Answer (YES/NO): YES